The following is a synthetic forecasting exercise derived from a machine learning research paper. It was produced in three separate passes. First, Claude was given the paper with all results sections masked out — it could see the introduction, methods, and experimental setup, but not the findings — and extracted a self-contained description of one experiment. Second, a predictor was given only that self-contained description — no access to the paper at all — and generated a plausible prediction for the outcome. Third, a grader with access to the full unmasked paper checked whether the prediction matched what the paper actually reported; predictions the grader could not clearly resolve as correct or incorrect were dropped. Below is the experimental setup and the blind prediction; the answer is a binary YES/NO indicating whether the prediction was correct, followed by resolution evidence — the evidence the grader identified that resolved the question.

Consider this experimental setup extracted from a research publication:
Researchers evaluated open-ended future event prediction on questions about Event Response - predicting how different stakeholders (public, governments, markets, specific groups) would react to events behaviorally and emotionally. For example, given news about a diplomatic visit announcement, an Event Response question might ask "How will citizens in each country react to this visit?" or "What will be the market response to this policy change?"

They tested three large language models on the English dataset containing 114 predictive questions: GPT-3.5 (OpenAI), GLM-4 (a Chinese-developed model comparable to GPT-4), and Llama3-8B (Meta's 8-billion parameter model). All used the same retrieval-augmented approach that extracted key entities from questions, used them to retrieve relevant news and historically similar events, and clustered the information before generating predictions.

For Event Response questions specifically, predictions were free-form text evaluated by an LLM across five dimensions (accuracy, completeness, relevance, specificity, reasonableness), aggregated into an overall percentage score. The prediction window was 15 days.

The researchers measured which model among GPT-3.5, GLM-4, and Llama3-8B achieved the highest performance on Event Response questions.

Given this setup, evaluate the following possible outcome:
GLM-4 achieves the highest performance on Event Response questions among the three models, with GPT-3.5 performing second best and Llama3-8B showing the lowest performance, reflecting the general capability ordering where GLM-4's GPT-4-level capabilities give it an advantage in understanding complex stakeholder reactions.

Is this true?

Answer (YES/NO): NO